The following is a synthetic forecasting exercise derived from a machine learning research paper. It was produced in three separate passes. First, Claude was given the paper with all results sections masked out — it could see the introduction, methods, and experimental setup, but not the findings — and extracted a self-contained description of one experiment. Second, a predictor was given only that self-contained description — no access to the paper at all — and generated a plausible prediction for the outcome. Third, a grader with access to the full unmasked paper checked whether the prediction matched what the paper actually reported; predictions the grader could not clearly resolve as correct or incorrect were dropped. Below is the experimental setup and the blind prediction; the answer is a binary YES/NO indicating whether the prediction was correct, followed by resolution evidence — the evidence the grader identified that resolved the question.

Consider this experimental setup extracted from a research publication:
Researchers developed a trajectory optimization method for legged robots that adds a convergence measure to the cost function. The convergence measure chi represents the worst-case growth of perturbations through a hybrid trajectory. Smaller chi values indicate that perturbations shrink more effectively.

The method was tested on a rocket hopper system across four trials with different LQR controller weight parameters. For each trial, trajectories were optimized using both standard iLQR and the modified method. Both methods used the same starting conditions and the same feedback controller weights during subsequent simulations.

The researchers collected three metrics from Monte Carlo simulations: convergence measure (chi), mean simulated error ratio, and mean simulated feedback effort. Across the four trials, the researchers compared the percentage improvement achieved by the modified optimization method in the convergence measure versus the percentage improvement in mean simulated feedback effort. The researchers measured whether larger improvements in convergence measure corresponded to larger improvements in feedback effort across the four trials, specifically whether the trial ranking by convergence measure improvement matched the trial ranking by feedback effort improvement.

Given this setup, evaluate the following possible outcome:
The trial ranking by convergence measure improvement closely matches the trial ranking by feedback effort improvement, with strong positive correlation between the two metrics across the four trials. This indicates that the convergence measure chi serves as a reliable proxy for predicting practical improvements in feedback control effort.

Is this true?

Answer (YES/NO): YES